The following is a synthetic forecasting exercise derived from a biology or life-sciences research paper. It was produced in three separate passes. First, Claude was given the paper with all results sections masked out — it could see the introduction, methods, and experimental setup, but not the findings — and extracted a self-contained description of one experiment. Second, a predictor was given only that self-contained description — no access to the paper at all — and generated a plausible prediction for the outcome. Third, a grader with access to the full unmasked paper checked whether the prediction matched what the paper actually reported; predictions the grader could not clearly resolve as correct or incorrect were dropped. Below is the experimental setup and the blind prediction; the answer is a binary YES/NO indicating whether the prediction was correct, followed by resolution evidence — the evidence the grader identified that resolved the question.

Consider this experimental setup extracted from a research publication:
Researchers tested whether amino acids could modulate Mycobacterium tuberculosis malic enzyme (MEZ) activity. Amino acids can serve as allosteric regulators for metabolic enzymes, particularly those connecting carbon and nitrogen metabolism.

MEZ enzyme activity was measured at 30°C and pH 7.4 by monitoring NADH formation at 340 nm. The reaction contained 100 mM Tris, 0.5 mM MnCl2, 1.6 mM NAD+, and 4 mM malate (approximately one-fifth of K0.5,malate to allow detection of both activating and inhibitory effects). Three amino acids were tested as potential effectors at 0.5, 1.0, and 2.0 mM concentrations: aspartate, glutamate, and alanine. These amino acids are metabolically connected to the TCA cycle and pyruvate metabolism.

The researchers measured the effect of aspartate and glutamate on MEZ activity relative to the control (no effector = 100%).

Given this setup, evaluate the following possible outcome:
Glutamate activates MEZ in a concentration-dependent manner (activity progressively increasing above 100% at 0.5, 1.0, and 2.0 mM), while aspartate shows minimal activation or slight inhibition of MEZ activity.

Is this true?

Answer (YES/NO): NO